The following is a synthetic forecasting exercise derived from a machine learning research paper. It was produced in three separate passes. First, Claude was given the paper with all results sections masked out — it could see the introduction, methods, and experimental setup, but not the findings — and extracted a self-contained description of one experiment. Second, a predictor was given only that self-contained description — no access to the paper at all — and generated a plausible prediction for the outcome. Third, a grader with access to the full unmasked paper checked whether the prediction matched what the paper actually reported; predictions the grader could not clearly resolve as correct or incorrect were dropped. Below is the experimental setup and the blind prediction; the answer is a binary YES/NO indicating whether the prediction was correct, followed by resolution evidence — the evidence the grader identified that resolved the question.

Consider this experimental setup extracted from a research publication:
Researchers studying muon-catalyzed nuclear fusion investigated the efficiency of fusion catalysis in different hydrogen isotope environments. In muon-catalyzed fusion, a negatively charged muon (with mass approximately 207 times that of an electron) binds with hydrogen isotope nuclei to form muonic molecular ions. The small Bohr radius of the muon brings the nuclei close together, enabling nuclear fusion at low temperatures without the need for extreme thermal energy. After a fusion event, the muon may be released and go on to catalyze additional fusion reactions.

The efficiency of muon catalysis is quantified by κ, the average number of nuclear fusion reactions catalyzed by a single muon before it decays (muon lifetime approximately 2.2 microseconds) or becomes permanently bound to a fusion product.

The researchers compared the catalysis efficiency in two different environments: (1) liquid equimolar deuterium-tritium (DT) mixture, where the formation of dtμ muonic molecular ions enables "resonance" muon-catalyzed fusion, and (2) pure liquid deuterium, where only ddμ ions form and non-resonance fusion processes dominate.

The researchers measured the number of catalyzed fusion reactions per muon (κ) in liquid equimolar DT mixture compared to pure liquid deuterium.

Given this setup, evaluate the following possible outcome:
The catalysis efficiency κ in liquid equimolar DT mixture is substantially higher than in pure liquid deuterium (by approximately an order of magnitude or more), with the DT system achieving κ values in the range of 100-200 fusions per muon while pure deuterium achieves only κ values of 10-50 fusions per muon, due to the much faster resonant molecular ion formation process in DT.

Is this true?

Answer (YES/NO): NO